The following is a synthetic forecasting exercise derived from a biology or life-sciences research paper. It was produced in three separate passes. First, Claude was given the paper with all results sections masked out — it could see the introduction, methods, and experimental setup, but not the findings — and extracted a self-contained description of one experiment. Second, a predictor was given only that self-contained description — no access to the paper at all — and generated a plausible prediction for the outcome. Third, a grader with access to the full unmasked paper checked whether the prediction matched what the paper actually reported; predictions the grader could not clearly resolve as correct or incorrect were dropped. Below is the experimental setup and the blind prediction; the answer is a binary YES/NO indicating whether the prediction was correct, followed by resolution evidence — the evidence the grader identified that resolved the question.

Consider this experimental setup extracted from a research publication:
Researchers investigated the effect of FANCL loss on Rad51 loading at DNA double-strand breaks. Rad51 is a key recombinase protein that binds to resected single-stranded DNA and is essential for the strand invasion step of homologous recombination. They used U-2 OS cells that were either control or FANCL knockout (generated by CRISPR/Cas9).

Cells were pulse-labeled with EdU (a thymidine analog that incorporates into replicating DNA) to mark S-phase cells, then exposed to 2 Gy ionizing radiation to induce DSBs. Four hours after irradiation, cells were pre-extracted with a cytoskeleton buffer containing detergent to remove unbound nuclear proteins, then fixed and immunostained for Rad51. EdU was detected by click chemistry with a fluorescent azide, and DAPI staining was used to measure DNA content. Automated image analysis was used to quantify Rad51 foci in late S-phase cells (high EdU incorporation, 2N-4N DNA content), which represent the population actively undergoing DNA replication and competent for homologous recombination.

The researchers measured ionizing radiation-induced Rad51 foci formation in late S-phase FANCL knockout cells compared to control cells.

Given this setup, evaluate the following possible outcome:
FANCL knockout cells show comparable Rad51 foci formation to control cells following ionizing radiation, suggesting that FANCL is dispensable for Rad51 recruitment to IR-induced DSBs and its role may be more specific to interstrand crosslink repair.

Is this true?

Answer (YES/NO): NO